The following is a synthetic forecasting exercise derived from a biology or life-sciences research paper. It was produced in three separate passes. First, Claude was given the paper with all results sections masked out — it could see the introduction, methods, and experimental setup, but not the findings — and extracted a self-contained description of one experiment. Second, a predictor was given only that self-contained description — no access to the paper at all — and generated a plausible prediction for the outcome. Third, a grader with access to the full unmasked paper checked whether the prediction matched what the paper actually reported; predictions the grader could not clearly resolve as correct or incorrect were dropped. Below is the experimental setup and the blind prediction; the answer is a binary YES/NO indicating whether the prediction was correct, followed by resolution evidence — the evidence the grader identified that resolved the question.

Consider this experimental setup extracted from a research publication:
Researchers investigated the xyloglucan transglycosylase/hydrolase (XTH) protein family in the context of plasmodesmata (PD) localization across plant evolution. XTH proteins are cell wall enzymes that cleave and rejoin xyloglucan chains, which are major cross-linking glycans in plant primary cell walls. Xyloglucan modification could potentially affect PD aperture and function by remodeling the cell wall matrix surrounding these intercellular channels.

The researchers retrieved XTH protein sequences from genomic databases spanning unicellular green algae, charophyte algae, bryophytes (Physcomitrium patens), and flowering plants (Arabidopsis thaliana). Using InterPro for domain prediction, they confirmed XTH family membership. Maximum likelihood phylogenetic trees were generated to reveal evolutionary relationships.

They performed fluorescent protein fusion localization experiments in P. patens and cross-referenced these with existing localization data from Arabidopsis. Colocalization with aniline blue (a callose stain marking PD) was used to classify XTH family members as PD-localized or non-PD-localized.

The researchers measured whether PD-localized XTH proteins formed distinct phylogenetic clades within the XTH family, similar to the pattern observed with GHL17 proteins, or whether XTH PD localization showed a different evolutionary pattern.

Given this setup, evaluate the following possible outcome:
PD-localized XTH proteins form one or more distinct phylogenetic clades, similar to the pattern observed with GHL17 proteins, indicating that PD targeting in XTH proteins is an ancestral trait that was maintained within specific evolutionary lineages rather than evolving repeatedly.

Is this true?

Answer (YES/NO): YES